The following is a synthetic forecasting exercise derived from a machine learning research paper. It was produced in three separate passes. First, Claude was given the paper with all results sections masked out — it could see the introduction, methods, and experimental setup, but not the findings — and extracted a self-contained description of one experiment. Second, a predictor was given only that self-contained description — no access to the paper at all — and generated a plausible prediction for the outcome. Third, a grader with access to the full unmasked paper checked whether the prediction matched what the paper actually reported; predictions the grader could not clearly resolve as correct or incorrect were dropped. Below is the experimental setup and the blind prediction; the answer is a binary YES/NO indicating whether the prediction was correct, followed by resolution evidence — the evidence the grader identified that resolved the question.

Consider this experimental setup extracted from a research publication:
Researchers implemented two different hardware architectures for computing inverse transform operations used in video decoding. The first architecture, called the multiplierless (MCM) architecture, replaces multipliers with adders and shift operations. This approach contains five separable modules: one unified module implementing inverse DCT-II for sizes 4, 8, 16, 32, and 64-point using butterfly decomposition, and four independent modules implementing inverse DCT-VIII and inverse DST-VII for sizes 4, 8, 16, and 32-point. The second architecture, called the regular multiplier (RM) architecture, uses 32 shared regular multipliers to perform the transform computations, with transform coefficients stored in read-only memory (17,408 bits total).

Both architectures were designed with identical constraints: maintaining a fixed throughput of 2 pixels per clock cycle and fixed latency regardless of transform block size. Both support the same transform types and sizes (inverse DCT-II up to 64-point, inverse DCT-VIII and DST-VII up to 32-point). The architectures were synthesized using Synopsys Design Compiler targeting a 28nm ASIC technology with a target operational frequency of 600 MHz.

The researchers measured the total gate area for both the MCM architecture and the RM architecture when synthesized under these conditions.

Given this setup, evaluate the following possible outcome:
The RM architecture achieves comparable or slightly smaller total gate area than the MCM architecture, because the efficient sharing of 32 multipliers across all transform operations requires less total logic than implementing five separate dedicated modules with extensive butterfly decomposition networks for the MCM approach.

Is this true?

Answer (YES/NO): NO